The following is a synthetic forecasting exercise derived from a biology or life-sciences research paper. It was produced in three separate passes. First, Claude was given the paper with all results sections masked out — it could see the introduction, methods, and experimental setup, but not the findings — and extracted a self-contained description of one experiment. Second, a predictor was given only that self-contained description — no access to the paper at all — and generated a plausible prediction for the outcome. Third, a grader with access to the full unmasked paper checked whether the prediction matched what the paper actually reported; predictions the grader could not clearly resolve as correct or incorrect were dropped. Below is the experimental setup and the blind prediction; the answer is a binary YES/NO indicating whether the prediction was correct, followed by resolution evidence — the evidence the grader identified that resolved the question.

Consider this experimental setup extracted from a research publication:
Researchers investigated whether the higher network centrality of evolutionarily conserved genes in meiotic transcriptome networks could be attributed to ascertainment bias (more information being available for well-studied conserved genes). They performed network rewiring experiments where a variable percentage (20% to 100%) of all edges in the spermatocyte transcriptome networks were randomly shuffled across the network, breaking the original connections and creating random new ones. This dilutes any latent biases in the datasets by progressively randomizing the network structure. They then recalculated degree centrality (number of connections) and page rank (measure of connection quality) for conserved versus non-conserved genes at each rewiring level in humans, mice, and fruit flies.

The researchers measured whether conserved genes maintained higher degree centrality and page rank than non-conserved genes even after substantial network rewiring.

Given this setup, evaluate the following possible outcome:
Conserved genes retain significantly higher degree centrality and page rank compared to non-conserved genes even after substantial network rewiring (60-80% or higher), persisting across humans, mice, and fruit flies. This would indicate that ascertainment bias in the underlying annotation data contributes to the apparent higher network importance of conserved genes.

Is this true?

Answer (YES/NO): NO